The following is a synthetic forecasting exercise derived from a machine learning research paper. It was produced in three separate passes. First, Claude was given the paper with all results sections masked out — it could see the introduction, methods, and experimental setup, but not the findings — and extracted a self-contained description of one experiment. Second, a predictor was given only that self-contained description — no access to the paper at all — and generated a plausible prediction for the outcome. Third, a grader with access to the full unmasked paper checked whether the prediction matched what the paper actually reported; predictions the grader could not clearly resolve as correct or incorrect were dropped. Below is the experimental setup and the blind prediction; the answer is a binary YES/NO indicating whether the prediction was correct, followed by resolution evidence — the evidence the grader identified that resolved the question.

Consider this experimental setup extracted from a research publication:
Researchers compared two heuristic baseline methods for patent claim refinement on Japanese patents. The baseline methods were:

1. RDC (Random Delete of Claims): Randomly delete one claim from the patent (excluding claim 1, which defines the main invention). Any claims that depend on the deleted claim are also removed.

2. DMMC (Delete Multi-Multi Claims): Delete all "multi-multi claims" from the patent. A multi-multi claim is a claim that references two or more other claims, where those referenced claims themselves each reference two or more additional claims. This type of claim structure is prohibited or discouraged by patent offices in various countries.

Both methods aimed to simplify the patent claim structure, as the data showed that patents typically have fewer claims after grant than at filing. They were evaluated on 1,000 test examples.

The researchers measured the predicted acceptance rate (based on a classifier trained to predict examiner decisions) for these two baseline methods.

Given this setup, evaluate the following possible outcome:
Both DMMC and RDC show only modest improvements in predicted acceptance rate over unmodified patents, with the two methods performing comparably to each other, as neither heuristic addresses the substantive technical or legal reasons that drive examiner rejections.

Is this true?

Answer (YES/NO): NO